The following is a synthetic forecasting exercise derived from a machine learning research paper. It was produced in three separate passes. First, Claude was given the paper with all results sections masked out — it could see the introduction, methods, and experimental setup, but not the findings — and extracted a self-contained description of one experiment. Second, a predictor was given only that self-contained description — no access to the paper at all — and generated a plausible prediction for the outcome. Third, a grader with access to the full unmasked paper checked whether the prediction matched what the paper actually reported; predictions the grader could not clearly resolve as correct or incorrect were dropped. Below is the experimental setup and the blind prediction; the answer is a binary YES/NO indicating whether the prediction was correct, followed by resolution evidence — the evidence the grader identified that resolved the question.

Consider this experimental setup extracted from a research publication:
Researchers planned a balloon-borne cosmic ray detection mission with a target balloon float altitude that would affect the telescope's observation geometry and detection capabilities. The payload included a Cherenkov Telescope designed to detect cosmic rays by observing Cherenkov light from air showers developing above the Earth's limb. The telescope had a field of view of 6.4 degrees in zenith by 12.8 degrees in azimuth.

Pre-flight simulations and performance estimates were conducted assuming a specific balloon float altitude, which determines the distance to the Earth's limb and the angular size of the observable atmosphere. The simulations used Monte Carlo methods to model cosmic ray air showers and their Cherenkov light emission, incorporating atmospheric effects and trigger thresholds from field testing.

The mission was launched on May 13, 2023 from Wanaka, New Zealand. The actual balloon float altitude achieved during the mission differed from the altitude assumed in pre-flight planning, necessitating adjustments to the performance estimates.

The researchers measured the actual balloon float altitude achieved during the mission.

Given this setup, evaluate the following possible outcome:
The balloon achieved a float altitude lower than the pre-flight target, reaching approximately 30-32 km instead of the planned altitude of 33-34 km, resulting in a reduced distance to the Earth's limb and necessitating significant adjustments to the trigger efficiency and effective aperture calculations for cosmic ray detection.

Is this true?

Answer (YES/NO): NO